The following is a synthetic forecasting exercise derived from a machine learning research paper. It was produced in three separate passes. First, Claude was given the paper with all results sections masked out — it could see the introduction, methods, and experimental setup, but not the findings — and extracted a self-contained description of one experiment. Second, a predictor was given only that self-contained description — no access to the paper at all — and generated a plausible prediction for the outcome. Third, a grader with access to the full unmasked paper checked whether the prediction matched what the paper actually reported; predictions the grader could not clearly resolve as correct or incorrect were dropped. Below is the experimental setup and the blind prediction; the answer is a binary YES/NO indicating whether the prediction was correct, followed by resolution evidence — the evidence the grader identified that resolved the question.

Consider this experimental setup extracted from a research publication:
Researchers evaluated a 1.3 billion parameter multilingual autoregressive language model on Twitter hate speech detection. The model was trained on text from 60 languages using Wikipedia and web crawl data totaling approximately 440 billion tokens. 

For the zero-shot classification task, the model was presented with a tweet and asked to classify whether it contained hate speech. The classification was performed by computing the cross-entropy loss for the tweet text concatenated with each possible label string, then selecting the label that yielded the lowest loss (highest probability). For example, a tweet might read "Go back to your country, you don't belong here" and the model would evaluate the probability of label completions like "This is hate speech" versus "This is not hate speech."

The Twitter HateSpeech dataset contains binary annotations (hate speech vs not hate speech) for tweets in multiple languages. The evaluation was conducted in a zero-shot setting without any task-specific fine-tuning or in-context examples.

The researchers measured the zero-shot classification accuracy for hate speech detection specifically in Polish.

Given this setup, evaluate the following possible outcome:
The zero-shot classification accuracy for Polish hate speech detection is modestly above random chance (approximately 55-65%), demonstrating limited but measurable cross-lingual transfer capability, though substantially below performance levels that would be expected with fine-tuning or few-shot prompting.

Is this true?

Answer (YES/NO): NO